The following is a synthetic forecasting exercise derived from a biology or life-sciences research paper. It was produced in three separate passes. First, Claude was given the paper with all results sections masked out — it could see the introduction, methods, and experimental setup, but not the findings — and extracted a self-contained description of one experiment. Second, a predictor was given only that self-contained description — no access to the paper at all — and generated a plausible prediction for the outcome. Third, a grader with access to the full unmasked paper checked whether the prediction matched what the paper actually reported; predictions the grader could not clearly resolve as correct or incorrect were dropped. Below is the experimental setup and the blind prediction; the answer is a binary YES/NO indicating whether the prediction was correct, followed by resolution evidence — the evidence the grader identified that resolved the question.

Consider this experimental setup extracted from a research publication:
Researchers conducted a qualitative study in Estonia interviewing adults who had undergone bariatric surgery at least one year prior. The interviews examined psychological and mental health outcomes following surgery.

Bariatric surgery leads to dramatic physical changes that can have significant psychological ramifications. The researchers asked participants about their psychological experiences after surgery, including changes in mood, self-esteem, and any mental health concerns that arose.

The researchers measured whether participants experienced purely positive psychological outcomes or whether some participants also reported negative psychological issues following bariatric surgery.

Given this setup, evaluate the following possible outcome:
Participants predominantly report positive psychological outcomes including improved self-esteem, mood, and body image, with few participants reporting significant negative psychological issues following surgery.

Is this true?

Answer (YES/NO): NO